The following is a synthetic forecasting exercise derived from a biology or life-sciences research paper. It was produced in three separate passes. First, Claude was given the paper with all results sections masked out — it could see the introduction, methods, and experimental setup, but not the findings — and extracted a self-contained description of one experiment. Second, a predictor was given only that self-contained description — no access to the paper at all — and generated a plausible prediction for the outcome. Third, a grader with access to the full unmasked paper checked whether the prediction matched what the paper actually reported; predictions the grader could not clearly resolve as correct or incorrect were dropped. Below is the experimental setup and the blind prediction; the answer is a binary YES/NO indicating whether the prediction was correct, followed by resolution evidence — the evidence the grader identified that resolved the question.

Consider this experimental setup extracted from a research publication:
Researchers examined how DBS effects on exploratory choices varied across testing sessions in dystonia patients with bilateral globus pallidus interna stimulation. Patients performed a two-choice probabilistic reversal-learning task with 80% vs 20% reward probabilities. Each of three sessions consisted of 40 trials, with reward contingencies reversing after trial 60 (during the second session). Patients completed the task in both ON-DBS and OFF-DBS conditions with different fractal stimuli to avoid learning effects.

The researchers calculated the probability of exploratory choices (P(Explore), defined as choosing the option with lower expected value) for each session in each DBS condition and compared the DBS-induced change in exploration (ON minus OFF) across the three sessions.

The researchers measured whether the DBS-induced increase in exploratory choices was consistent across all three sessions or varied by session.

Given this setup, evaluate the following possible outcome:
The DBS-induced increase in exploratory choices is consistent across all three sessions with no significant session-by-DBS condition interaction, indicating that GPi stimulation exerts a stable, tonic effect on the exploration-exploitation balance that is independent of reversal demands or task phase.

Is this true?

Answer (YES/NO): YES